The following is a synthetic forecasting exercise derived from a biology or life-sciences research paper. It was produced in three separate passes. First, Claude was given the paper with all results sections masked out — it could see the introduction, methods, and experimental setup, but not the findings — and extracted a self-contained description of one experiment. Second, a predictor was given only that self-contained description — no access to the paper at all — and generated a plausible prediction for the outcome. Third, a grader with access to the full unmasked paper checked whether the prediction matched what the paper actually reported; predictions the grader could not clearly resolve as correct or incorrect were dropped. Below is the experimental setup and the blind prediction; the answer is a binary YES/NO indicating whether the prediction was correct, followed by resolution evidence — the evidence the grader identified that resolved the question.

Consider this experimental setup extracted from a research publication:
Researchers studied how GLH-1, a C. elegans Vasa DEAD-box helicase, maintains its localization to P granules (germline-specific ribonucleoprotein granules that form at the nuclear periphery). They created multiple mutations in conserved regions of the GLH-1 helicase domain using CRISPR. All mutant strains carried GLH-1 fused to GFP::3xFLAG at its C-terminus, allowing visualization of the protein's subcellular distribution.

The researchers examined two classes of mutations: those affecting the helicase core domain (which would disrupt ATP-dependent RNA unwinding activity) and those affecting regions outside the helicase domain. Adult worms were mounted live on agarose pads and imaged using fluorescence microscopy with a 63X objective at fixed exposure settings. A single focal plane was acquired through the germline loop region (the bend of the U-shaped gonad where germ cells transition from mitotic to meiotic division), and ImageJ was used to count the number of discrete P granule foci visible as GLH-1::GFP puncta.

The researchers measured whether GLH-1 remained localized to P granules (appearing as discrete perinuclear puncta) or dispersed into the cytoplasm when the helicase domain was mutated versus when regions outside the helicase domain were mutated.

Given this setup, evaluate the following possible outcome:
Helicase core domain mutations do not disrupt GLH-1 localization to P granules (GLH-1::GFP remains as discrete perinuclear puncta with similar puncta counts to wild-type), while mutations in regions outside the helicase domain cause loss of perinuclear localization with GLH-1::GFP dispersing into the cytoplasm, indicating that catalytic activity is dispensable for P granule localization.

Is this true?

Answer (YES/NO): NO